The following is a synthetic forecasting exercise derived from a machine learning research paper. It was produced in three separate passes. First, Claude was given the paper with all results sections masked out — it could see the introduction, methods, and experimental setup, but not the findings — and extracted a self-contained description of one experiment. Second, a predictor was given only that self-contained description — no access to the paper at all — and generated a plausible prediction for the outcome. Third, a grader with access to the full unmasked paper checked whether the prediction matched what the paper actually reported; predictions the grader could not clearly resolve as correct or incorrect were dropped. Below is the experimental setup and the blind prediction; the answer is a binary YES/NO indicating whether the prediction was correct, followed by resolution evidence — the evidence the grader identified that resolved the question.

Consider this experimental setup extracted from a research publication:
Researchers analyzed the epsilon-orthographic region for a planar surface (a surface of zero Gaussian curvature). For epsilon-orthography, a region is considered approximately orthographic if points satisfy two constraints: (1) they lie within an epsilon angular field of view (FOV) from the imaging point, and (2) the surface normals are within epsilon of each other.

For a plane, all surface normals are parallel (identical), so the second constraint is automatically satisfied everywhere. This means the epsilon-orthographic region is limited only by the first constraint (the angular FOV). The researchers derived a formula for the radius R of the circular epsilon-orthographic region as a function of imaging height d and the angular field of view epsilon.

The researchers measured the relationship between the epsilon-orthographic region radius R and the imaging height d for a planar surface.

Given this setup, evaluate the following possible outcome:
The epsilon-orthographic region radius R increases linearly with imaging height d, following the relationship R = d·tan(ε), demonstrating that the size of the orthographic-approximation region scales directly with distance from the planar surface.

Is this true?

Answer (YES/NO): YES